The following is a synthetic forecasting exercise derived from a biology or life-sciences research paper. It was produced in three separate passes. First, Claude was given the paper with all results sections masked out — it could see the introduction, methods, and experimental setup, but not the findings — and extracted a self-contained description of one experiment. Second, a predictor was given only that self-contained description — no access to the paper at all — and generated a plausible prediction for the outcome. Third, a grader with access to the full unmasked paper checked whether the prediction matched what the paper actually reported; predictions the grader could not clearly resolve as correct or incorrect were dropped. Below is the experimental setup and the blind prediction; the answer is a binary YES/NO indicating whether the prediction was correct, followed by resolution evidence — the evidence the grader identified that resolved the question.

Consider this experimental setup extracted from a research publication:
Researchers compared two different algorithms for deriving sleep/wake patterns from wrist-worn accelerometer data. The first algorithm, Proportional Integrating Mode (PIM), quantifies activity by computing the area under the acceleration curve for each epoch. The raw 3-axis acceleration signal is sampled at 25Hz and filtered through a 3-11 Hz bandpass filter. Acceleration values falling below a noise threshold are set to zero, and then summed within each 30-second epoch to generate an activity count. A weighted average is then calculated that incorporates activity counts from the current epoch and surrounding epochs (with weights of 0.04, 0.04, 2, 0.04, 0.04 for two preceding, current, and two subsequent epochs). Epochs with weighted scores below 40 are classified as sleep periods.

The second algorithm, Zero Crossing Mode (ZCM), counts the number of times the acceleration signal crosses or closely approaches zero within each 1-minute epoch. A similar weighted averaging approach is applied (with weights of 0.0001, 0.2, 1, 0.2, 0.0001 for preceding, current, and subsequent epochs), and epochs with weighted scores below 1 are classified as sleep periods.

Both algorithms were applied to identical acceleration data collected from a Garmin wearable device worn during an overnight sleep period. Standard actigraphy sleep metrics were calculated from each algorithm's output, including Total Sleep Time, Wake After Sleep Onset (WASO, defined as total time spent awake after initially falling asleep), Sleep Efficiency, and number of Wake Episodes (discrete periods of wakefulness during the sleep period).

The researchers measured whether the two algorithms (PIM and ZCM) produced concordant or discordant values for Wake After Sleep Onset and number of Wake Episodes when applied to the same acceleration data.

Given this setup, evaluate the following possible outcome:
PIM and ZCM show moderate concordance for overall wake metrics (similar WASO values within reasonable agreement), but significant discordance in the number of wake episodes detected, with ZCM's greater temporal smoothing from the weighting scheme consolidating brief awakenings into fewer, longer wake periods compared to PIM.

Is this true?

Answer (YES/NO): NO